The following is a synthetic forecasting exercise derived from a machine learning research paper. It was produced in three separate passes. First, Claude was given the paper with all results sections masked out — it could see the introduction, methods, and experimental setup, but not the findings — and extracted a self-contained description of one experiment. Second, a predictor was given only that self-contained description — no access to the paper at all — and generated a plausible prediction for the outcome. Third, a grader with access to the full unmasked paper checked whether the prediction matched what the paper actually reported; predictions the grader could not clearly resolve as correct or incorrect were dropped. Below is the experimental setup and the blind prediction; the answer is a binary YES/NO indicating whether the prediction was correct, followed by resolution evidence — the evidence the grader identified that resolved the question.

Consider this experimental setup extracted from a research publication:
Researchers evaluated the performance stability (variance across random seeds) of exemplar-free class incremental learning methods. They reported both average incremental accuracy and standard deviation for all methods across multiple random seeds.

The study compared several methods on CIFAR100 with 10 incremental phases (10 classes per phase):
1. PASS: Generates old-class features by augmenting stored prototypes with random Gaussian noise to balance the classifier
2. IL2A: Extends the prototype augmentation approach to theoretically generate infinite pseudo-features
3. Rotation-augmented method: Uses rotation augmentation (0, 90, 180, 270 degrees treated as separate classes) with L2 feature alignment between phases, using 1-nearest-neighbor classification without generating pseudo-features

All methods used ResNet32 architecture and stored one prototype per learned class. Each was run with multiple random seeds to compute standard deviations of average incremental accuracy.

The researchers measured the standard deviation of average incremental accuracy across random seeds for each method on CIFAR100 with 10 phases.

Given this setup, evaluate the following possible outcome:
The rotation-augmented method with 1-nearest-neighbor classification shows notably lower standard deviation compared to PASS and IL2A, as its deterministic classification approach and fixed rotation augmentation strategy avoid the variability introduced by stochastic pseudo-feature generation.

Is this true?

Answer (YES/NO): NO